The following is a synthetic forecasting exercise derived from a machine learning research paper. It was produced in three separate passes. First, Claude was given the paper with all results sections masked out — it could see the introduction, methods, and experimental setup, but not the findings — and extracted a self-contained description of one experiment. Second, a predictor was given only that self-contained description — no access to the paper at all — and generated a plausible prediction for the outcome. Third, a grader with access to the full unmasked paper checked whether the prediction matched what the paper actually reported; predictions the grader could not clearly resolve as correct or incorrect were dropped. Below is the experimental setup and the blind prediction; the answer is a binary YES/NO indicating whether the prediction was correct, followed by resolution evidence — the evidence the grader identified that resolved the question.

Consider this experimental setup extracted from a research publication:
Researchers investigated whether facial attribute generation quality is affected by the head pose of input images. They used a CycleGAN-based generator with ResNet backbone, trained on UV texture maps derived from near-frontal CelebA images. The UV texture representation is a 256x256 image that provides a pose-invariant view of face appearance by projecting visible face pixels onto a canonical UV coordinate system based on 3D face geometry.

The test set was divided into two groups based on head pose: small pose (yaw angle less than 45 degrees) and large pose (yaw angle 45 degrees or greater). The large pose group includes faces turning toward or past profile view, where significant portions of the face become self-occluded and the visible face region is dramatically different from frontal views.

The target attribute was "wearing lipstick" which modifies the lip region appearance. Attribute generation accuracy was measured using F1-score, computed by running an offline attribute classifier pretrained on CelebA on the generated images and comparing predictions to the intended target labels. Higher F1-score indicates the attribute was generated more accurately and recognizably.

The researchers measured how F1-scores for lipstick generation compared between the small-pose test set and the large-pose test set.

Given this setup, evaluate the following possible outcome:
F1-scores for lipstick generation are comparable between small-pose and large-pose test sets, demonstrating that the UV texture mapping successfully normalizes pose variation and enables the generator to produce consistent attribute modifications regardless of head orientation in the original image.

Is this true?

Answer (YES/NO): YES